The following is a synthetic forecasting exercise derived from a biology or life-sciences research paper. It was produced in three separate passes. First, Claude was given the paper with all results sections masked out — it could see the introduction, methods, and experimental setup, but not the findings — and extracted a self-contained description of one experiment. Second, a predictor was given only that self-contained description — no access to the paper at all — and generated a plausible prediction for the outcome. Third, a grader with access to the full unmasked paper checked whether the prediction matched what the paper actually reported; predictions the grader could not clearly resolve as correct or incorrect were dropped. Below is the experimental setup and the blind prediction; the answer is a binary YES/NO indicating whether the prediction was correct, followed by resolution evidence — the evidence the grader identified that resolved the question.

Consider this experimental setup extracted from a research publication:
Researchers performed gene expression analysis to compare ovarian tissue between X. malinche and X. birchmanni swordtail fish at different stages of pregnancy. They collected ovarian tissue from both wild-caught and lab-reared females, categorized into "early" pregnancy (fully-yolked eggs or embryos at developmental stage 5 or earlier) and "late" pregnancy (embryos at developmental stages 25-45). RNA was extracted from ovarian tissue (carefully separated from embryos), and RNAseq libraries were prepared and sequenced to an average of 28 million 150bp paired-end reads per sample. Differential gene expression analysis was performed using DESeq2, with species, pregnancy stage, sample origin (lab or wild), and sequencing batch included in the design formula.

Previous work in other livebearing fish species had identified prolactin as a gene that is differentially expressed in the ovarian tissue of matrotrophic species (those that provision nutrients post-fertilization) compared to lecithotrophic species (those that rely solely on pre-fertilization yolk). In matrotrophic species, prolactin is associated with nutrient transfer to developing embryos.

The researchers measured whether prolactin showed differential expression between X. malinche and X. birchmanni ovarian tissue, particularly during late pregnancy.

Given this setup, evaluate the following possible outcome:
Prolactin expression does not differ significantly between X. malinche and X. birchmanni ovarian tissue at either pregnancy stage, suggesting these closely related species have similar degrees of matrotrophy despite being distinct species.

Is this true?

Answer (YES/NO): NO